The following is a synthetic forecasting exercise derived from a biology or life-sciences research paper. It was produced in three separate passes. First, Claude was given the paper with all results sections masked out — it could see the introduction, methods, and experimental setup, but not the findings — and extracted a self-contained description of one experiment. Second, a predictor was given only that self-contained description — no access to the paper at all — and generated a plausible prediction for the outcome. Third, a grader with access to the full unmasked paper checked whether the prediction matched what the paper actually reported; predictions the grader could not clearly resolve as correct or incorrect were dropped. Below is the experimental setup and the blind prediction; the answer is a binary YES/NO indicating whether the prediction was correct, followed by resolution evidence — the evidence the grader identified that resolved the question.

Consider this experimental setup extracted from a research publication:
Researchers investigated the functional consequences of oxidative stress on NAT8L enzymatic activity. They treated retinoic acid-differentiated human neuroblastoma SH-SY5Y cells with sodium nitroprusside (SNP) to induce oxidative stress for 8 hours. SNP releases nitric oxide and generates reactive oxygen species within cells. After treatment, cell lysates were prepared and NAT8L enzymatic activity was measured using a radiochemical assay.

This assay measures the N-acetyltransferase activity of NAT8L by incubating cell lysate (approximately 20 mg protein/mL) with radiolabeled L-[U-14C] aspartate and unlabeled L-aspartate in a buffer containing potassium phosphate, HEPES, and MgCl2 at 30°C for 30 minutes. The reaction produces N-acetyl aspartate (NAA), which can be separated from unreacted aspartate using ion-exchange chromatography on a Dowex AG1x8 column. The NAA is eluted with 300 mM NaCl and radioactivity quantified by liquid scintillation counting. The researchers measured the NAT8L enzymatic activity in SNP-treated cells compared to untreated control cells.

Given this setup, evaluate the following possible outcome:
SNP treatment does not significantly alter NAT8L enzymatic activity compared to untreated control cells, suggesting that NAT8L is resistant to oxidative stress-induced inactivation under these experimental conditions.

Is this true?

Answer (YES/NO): NO